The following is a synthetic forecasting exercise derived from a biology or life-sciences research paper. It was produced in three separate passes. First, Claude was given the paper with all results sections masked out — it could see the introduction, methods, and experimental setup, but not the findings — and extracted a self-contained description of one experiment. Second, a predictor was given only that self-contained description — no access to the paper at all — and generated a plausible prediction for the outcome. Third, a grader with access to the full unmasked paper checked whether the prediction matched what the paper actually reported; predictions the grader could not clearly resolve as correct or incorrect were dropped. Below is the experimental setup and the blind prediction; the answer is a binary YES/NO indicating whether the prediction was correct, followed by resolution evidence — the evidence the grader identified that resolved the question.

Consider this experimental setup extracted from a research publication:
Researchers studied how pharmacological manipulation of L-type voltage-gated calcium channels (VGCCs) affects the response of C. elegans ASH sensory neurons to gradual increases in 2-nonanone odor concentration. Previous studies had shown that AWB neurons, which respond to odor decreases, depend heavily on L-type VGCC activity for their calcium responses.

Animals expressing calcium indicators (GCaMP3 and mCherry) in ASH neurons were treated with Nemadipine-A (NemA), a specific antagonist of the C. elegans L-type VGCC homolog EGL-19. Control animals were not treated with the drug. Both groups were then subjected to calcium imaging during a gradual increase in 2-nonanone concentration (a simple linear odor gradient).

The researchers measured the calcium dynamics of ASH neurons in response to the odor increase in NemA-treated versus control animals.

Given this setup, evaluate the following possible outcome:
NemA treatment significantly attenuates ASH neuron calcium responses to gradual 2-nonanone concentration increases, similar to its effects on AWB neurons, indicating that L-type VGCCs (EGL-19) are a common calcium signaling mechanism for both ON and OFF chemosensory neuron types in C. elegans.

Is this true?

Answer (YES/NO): NO